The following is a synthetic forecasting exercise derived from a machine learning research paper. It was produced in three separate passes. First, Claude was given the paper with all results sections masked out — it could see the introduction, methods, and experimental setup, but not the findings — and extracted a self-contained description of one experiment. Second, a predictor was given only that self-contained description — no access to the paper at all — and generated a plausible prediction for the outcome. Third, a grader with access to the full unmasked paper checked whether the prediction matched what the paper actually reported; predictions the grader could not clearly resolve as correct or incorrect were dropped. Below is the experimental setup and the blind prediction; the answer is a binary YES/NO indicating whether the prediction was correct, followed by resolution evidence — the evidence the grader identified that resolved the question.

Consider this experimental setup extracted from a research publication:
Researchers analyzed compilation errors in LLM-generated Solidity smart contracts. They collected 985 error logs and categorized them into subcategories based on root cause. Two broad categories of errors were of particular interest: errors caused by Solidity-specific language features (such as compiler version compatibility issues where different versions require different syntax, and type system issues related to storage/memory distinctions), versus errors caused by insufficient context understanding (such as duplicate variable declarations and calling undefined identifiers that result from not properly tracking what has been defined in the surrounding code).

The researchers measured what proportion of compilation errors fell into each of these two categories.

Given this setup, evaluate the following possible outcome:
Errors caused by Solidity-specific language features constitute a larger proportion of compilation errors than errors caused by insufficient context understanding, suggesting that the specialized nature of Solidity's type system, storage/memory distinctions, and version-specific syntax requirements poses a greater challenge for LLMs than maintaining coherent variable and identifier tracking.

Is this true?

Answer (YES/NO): YES